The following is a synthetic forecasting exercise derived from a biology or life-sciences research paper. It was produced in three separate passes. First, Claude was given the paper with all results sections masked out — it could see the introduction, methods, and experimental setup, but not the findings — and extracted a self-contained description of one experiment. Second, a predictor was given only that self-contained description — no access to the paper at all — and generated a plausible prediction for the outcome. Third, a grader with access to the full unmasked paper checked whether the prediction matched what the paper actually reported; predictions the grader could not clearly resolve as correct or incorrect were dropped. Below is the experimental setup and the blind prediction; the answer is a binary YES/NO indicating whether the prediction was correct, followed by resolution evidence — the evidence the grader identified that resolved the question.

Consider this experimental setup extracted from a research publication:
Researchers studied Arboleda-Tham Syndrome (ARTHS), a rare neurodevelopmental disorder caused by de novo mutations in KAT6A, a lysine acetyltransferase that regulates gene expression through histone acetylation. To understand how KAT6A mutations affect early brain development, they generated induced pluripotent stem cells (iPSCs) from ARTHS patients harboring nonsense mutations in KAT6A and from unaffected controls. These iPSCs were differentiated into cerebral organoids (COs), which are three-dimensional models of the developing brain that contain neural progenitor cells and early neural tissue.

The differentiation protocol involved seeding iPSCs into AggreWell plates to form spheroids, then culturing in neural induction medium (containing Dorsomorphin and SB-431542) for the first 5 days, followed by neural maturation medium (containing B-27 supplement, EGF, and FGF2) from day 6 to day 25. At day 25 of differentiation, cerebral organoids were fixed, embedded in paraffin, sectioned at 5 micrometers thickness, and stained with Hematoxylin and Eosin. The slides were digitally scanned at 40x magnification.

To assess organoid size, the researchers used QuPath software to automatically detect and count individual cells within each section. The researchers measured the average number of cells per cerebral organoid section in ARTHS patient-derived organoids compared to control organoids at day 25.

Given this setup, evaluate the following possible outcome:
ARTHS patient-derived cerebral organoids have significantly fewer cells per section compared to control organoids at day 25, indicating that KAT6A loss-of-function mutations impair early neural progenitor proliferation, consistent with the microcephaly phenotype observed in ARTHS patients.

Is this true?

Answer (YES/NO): NO